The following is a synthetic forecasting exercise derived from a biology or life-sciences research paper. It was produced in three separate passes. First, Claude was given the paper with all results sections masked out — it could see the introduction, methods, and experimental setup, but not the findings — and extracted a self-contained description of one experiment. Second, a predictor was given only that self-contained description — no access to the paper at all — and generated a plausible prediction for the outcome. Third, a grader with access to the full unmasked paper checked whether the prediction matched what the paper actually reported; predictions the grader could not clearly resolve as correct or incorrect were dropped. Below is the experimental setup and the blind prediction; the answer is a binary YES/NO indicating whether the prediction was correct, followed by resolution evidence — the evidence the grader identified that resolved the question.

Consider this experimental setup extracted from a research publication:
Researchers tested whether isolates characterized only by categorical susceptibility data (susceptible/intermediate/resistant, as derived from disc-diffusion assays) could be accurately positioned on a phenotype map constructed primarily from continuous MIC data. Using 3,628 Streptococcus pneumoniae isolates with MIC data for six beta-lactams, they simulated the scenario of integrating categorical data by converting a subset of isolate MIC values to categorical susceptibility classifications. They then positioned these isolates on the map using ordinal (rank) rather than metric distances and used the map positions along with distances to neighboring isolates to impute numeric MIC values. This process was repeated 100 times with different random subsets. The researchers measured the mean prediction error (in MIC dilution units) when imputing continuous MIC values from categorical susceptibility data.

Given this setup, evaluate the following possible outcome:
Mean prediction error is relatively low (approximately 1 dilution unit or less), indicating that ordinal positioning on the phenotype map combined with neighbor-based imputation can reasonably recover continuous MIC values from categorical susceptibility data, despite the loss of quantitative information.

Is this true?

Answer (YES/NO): YES